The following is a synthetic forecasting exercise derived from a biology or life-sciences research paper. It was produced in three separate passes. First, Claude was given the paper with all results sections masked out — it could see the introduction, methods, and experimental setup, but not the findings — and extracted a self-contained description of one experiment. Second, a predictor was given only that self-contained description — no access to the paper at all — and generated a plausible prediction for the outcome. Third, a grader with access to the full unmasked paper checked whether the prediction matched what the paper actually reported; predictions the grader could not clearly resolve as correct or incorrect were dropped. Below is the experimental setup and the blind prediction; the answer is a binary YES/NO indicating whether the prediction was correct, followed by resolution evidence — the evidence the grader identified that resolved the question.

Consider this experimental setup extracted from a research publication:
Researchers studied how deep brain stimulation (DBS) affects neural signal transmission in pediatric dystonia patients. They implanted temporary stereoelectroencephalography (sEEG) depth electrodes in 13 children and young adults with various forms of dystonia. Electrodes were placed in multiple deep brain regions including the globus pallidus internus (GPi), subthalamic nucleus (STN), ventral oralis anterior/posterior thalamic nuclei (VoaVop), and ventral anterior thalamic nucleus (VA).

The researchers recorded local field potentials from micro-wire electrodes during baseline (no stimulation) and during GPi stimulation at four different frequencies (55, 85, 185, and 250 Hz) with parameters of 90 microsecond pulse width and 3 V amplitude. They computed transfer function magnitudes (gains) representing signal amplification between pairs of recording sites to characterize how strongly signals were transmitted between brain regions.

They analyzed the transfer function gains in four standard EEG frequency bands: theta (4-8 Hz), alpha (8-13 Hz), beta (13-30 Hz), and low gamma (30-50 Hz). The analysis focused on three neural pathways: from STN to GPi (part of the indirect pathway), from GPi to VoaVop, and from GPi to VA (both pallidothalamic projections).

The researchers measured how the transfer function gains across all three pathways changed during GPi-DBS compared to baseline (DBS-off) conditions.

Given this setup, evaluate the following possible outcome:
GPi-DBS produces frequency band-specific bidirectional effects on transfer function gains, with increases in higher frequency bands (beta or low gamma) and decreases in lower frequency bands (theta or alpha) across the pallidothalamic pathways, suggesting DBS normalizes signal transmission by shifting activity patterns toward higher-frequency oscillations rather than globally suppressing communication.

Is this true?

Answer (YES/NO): NO